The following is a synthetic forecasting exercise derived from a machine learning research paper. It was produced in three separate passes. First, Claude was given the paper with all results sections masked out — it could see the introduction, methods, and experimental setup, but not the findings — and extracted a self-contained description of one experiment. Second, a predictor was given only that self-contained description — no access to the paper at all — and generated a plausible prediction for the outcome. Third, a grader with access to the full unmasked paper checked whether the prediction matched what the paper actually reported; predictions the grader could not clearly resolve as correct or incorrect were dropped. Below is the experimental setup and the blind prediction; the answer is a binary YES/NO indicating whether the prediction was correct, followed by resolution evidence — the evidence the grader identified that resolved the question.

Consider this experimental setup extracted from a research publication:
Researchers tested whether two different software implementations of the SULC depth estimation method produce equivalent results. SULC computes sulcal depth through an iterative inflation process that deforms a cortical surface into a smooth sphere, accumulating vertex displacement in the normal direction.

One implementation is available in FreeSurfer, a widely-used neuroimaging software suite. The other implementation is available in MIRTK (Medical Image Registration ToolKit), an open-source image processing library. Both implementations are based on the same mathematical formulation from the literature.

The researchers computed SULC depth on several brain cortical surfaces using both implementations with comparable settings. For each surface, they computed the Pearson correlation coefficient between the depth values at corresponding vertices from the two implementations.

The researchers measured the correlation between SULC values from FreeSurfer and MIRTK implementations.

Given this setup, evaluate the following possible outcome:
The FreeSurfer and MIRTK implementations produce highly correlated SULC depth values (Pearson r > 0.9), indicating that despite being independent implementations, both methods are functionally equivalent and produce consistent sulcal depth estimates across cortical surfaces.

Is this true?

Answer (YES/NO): YES